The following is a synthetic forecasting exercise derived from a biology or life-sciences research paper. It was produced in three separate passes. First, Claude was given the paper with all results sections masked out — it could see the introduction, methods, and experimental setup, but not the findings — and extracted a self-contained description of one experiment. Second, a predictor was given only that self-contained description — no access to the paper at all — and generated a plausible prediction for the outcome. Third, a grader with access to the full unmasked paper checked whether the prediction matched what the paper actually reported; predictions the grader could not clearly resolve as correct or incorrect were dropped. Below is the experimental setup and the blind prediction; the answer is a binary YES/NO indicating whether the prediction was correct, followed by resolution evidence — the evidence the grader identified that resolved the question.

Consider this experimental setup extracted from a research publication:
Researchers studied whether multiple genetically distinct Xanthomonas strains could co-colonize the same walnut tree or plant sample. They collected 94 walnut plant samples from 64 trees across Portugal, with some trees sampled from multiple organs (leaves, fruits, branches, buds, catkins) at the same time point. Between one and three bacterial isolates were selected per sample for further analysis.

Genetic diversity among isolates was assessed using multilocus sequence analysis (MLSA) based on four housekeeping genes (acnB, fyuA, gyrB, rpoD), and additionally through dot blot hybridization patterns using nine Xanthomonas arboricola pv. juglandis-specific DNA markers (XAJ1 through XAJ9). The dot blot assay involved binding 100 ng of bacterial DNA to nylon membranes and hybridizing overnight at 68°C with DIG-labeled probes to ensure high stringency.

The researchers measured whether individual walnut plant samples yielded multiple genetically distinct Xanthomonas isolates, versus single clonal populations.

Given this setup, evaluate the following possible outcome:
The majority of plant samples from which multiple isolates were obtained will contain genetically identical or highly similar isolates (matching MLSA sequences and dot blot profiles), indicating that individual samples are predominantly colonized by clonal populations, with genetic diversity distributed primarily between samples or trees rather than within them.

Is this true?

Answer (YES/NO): NO